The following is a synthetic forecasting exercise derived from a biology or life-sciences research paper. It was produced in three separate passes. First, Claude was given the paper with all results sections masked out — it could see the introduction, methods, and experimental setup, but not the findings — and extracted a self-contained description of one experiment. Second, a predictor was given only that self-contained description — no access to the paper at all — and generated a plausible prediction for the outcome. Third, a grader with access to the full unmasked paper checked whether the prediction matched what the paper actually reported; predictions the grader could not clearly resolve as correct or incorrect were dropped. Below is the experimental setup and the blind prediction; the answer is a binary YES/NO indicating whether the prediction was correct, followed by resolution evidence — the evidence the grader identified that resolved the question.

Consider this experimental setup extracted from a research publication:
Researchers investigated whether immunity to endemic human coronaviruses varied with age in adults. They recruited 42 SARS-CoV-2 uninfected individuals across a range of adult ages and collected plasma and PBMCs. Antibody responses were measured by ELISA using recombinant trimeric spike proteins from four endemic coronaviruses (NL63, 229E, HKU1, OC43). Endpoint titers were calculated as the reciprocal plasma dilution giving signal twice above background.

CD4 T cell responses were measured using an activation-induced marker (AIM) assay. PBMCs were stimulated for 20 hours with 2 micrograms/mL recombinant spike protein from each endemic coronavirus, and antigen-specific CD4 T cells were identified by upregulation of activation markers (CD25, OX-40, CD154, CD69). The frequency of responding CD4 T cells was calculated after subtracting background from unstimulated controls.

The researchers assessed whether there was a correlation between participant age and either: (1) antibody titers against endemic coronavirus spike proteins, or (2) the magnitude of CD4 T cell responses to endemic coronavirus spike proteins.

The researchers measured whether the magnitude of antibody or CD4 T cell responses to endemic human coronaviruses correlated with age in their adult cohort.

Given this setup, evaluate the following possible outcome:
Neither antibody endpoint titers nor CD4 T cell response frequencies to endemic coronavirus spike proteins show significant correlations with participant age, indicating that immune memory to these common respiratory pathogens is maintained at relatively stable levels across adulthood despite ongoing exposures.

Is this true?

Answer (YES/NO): YES